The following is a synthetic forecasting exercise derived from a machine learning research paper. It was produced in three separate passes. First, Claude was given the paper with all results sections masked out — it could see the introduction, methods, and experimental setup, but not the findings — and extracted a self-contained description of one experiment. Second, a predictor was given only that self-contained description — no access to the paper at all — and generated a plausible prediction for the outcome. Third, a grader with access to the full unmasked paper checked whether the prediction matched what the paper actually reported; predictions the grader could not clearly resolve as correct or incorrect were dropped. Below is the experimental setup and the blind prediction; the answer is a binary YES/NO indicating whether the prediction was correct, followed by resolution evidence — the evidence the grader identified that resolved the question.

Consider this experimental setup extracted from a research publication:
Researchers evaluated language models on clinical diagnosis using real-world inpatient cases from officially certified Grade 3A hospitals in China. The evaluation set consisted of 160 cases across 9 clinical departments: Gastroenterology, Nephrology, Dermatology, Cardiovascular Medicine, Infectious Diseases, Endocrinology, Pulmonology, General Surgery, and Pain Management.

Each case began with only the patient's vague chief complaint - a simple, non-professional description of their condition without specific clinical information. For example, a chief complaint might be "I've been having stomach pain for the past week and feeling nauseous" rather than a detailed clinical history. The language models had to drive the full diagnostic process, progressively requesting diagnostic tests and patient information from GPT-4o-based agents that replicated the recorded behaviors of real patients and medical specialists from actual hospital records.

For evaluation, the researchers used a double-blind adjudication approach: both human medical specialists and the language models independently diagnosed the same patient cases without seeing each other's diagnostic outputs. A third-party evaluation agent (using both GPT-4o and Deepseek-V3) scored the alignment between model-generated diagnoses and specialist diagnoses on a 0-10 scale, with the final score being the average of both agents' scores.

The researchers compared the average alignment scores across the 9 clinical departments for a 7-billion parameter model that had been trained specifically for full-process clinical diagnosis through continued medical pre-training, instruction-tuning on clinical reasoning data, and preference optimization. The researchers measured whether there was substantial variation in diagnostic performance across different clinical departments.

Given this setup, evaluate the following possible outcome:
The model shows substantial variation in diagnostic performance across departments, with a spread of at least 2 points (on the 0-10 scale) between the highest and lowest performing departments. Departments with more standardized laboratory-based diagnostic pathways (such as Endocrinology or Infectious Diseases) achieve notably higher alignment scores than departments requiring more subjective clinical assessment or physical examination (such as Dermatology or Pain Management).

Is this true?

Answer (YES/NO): NO